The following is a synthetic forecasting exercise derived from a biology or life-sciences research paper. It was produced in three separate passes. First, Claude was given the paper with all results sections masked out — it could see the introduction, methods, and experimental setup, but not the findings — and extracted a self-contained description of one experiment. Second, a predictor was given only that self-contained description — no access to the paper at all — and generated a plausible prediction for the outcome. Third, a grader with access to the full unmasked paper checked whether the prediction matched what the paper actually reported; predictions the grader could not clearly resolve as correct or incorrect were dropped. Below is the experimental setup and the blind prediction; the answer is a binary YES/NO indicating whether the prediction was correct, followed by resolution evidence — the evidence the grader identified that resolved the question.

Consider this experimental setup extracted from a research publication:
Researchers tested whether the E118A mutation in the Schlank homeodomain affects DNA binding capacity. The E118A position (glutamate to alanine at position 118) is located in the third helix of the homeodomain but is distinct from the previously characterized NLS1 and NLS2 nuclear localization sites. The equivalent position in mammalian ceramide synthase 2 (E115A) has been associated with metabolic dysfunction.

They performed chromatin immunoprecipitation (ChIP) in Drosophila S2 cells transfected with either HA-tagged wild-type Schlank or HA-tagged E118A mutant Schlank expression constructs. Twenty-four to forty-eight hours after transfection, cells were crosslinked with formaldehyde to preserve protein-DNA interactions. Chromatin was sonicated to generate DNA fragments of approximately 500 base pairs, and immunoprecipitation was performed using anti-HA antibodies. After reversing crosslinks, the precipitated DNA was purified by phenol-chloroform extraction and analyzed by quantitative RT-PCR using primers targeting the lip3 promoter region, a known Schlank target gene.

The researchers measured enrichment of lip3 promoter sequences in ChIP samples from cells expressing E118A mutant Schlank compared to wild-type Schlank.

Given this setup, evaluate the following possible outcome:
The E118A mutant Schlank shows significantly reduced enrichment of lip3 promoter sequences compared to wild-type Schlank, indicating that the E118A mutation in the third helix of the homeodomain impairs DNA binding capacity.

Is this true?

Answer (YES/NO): NO